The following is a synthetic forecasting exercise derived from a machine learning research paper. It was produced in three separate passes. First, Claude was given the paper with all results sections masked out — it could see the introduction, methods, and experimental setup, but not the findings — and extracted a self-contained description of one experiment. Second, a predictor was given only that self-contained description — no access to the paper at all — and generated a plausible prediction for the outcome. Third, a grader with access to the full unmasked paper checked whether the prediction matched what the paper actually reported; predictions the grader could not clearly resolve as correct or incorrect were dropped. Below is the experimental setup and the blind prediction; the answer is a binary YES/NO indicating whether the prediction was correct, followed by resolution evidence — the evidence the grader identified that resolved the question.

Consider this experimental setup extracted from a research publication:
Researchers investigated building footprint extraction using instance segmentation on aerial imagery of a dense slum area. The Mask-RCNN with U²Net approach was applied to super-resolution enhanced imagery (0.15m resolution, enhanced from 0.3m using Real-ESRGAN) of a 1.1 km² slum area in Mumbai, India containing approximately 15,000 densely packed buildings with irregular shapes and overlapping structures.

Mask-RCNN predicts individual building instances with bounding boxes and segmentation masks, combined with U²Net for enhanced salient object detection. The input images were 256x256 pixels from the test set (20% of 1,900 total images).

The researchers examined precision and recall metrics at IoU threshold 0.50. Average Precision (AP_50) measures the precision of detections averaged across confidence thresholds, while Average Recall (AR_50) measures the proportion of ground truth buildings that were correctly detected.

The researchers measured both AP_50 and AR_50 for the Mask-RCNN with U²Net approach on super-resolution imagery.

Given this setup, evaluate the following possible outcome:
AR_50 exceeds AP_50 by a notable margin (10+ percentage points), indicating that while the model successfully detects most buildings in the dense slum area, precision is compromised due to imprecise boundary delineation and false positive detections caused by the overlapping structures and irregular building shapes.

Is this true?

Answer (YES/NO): NO